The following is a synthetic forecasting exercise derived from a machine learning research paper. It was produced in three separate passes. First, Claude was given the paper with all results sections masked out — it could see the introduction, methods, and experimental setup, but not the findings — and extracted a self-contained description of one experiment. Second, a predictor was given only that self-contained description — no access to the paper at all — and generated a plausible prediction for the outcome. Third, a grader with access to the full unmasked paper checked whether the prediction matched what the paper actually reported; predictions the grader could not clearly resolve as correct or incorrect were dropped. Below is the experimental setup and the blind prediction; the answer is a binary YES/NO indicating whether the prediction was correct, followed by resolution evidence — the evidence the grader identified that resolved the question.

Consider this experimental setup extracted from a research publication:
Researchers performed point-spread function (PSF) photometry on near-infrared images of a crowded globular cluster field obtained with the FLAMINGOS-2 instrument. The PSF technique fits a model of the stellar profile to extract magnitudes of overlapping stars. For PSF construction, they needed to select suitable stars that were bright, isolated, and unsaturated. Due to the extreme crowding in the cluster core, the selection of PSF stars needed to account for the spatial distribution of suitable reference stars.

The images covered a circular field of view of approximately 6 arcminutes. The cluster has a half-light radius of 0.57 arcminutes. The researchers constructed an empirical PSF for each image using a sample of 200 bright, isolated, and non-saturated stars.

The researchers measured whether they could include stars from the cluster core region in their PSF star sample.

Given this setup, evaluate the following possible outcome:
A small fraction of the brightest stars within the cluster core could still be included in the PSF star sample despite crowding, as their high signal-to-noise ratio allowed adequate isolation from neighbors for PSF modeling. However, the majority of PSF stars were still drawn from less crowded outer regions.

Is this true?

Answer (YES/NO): NO